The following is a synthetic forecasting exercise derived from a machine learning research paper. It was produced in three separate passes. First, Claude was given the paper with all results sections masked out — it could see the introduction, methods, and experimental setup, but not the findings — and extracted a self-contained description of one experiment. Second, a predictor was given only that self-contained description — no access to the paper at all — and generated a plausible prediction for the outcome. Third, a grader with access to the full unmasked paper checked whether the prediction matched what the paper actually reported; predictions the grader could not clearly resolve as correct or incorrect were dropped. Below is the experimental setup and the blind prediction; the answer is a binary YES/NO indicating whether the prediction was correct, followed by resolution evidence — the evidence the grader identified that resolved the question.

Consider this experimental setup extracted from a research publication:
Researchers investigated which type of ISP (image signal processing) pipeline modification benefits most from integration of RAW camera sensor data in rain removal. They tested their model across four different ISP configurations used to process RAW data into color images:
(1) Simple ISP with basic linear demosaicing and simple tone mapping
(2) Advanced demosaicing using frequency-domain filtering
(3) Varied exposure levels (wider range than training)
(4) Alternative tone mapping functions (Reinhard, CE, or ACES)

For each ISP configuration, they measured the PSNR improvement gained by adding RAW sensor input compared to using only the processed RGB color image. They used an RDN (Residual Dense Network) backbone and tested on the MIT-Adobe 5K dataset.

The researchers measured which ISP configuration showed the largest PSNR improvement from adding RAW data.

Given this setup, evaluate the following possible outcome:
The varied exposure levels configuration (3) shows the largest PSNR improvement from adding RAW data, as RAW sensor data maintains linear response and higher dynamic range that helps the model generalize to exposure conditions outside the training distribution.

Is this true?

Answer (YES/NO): NO